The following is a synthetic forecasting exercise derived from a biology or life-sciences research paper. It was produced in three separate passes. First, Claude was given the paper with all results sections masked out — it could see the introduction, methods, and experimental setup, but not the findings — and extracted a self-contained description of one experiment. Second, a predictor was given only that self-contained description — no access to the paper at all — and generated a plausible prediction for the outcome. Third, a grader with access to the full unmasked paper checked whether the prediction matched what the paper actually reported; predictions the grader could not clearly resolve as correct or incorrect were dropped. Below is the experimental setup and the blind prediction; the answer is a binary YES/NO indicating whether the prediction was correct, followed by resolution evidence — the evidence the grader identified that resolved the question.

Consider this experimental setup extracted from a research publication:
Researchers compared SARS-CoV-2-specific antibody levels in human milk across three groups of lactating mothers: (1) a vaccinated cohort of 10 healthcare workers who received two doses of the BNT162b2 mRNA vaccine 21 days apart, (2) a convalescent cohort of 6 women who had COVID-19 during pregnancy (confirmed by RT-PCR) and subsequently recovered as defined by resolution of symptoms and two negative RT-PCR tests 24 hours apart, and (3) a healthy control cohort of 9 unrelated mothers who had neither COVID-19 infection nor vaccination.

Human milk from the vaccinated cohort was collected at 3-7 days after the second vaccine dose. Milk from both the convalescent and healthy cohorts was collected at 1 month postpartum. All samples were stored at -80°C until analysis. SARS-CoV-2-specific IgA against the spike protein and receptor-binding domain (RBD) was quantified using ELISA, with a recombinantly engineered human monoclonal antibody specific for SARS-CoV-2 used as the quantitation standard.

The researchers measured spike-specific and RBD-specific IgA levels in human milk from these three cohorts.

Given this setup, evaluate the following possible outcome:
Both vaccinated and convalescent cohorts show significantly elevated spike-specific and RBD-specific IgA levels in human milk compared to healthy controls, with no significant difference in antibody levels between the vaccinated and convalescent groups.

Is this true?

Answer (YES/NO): NO